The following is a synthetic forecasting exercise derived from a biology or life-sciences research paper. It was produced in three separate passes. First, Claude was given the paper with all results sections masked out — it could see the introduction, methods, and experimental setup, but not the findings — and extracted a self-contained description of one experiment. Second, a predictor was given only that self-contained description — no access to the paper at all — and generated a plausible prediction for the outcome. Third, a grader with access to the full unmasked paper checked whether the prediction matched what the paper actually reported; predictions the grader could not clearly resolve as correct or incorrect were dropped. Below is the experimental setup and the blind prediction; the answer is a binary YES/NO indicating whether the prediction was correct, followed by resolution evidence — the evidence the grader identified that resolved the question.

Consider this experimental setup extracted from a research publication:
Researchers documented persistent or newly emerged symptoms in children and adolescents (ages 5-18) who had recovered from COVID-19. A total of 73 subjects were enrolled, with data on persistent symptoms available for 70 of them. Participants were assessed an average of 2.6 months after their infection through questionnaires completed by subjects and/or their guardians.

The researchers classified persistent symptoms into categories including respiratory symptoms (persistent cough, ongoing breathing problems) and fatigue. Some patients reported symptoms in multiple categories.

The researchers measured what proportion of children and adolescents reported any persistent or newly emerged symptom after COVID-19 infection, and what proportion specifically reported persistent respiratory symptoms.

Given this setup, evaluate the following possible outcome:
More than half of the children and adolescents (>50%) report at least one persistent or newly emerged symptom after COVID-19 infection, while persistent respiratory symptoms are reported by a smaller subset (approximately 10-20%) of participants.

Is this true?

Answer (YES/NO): NO